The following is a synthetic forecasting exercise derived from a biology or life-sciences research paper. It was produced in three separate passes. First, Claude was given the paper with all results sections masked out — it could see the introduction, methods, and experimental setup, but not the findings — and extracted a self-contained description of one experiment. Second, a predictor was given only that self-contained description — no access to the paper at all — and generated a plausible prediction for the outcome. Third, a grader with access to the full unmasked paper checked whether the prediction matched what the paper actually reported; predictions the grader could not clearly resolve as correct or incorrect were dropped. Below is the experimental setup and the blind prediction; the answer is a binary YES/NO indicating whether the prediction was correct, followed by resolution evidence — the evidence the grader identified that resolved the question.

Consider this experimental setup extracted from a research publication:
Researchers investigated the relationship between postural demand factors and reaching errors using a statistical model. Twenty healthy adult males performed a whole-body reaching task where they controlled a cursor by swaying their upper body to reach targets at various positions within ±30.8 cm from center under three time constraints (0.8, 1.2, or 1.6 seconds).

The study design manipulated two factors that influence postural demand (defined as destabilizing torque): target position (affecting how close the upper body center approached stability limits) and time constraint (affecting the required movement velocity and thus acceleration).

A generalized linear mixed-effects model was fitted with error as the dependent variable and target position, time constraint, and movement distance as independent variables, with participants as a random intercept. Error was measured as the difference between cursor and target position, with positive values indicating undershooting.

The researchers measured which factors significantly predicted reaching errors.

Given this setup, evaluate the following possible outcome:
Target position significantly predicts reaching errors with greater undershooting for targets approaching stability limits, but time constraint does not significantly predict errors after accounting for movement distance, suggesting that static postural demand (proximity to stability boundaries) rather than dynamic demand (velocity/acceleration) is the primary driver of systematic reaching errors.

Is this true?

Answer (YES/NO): NO